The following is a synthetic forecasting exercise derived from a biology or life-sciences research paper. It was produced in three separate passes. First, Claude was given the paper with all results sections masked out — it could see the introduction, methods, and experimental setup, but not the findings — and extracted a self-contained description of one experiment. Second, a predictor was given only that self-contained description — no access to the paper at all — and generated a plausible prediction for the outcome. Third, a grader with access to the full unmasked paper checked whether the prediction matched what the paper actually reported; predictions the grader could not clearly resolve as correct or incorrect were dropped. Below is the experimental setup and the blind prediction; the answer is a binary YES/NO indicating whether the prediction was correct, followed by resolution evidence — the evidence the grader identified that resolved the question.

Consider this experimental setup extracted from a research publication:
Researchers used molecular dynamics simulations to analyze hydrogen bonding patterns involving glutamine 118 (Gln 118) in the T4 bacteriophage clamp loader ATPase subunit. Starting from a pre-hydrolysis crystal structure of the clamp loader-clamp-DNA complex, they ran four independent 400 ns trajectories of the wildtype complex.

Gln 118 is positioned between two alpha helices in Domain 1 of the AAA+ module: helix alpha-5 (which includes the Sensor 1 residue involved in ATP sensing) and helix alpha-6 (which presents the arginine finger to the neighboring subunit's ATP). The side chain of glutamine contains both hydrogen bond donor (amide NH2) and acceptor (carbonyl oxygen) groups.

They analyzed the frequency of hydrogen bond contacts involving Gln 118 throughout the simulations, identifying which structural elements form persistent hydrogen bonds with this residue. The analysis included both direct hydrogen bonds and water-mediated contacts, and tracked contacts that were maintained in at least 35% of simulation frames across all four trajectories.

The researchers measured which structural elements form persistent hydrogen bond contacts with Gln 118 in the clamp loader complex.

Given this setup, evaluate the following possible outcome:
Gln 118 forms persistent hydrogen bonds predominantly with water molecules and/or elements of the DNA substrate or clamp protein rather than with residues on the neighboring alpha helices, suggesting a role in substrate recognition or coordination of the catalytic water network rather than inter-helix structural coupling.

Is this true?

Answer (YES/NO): NO